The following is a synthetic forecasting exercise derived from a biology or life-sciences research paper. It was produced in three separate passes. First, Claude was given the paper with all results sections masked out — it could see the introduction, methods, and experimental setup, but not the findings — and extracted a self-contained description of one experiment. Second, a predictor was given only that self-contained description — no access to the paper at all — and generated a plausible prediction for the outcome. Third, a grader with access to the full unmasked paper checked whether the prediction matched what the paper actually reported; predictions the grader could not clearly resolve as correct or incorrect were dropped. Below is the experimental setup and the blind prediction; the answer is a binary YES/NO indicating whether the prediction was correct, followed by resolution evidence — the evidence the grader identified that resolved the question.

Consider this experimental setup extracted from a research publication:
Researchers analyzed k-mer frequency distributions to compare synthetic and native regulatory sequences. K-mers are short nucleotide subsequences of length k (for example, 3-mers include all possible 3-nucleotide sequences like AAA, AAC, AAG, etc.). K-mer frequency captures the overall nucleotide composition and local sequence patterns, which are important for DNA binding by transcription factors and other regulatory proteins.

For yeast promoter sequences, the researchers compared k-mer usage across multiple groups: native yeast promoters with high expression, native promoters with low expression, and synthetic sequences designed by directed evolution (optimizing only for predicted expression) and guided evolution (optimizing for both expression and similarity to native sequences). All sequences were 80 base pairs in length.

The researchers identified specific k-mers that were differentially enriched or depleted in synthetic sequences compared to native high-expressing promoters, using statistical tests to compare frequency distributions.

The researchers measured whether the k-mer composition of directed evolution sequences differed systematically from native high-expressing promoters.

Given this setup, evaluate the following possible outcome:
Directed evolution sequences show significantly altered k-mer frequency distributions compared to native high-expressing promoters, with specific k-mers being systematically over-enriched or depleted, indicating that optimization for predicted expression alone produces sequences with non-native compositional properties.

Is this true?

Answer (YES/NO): YES